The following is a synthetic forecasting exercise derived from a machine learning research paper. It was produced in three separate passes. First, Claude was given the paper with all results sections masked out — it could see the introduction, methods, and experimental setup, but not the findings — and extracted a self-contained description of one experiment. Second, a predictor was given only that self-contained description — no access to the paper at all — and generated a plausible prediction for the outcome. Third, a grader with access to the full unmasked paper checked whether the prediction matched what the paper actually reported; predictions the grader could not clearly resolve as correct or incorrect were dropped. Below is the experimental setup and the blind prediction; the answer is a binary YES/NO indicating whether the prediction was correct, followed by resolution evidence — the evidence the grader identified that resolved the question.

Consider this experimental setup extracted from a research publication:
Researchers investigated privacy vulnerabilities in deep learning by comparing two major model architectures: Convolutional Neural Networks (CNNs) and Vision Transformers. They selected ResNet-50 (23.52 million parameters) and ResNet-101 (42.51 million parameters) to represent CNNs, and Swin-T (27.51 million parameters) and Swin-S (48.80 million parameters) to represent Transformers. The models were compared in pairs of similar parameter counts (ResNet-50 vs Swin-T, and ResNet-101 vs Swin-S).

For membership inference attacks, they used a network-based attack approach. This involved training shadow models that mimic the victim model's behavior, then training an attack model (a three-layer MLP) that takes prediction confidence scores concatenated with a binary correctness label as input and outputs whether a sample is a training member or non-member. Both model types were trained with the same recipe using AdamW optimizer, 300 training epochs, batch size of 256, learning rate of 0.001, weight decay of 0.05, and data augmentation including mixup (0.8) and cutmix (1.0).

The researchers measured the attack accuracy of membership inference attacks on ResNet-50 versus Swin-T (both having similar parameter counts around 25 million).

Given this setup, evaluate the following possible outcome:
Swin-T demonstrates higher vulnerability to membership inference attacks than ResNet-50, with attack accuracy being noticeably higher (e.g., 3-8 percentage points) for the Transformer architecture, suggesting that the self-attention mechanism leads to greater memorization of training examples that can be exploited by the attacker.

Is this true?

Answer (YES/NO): YES